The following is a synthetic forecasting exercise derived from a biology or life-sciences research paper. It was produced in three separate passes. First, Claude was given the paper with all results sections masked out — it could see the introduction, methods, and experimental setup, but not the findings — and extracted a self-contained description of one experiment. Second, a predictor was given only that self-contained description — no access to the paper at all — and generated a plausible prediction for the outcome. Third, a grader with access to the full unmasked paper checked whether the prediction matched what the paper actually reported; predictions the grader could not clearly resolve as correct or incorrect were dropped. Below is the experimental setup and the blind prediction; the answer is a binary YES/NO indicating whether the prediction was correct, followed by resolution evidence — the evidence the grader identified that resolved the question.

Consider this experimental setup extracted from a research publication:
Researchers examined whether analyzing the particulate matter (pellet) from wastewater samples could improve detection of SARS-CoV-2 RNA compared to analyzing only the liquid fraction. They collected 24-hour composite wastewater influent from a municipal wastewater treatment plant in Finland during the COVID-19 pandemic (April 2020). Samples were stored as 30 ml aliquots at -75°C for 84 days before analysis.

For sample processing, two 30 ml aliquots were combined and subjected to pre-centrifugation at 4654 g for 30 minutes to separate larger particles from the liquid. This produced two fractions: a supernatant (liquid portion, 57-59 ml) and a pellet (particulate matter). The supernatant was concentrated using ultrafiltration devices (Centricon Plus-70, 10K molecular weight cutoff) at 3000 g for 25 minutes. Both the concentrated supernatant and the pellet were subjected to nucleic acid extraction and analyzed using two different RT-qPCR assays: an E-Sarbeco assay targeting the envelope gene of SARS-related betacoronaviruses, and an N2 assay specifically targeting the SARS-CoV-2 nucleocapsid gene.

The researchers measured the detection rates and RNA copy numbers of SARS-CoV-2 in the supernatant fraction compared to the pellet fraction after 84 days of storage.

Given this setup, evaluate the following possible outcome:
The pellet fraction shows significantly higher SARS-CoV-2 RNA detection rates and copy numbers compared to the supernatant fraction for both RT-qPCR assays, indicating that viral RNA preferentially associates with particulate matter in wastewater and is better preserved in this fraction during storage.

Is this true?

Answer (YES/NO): NO